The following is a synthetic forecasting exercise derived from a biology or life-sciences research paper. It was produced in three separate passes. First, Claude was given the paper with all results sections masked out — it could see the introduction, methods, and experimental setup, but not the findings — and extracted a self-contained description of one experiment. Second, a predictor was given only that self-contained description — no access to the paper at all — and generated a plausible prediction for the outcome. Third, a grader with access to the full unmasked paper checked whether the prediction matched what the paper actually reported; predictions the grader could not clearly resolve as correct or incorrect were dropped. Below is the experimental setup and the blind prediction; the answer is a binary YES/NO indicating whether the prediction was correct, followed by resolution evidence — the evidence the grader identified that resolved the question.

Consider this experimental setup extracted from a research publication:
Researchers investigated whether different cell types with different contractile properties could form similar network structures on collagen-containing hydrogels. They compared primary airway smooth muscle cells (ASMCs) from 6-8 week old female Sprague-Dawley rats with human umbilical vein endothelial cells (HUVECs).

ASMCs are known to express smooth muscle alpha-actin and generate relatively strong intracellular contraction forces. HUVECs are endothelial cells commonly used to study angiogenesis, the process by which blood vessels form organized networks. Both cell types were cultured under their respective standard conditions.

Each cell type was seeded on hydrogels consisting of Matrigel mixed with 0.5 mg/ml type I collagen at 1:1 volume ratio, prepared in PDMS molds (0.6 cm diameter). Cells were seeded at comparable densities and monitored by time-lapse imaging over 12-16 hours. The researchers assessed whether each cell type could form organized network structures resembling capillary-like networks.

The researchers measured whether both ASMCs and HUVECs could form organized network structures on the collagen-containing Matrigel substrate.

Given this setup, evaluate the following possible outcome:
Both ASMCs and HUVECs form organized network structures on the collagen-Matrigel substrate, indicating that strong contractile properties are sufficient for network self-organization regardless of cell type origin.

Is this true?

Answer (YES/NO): NO